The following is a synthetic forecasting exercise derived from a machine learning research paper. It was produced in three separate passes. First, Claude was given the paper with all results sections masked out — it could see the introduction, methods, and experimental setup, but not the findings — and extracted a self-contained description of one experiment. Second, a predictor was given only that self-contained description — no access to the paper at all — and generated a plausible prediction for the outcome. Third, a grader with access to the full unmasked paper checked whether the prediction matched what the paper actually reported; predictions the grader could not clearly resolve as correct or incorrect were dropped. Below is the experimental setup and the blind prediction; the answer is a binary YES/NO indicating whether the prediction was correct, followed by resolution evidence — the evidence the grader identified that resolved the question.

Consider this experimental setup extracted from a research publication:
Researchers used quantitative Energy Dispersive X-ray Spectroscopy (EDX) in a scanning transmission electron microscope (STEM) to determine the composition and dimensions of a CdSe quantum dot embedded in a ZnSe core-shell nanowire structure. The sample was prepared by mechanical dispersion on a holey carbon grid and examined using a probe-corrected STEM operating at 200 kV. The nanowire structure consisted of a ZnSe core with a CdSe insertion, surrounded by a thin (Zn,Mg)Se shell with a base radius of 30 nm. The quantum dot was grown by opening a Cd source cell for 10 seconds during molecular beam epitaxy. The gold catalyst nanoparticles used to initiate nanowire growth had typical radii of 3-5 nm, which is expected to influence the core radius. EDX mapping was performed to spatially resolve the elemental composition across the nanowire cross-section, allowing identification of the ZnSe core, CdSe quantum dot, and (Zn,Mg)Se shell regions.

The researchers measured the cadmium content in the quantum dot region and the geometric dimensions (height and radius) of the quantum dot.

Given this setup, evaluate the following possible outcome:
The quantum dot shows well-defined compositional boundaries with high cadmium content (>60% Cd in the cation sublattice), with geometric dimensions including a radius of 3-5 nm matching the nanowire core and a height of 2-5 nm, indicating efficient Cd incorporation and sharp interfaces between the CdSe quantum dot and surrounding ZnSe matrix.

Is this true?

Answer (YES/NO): NO